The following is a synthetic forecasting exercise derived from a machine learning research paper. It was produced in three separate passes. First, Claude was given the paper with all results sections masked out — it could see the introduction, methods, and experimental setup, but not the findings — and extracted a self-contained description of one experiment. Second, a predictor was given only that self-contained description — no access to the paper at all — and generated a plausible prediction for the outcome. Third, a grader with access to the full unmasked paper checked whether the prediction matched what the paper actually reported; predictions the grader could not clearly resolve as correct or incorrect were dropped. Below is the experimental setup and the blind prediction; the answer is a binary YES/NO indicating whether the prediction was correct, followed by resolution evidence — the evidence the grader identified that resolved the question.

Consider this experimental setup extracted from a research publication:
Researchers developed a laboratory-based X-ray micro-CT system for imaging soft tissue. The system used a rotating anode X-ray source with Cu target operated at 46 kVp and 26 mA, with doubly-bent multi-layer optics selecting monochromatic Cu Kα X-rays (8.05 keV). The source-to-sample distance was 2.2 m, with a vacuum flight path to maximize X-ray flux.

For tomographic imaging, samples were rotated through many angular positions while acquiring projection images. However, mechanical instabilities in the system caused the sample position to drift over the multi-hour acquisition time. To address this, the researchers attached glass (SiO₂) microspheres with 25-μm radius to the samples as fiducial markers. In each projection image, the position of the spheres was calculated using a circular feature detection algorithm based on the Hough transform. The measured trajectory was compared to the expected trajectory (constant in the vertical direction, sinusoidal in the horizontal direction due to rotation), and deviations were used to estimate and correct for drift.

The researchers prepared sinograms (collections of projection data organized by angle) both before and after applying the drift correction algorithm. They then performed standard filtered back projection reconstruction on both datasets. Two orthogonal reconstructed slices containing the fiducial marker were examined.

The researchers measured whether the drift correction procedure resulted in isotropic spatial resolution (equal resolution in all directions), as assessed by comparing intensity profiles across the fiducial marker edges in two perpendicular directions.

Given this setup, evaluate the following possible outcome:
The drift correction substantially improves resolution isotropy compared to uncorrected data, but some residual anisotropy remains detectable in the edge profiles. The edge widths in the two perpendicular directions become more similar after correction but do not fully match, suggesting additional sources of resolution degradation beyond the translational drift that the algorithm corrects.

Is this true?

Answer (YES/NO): NO